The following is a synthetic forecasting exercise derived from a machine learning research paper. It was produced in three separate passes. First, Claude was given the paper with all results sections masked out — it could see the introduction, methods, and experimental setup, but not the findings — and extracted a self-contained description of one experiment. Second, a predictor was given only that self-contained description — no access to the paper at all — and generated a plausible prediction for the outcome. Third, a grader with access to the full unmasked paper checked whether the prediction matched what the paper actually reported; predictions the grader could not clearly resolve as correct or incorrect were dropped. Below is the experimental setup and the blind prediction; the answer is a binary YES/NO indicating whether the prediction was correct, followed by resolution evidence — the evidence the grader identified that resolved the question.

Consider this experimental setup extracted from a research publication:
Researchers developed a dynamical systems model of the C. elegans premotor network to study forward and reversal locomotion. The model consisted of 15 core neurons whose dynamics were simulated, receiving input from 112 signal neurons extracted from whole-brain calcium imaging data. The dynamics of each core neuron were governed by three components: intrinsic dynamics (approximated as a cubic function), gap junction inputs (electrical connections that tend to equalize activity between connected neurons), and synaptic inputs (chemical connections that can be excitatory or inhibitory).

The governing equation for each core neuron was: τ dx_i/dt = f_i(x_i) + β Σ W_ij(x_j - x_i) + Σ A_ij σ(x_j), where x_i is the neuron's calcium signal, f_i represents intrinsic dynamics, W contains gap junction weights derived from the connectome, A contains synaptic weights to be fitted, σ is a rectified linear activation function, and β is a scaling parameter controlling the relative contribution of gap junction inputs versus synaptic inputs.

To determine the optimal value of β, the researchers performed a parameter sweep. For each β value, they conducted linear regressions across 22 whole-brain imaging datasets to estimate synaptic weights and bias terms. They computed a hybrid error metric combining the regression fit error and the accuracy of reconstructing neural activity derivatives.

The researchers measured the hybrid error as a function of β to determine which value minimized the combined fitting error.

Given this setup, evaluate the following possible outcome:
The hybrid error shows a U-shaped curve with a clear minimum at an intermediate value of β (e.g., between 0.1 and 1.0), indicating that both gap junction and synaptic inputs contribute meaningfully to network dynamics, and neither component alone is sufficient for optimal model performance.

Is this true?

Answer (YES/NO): NO